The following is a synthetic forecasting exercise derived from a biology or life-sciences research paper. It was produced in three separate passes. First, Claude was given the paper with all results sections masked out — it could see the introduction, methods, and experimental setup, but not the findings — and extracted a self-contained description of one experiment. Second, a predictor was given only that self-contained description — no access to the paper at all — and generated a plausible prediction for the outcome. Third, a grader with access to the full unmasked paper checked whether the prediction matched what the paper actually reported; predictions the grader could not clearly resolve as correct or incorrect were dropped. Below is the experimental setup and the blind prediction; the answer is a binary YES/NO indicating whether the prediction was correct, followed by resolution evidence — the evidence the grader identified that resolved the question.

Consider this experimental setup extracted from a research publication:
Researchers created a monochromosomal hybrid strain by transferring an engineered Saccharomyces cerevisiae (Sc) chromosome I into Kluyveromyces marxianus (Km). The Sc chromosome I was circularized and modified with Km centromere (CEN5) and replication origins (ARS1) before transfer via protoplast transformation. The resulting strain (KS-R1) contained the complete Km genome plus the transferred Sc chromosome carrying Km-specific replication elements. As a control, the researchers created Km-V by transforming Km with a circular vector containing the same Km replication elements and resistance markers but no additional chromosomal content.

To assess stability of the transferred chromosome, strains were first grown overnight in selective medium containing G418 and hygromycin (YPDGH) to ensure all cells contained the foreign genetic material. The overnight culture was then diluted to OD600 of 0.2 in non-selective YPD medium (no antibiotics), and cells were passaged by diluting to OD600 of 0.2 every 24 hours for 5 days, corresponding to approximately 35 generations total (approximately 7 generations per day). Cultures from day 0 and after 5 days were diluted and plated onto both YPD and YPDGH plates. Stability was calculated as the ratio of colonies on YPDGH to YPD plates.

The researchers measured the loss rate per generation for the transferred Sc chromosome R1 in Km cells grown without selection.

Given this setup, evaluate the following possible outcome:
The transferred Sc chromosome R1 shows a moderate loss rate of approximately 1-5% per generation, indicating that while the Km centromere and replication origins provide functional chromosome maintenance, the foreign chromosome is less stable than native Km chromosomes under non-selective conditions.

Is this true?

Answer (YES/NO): NO